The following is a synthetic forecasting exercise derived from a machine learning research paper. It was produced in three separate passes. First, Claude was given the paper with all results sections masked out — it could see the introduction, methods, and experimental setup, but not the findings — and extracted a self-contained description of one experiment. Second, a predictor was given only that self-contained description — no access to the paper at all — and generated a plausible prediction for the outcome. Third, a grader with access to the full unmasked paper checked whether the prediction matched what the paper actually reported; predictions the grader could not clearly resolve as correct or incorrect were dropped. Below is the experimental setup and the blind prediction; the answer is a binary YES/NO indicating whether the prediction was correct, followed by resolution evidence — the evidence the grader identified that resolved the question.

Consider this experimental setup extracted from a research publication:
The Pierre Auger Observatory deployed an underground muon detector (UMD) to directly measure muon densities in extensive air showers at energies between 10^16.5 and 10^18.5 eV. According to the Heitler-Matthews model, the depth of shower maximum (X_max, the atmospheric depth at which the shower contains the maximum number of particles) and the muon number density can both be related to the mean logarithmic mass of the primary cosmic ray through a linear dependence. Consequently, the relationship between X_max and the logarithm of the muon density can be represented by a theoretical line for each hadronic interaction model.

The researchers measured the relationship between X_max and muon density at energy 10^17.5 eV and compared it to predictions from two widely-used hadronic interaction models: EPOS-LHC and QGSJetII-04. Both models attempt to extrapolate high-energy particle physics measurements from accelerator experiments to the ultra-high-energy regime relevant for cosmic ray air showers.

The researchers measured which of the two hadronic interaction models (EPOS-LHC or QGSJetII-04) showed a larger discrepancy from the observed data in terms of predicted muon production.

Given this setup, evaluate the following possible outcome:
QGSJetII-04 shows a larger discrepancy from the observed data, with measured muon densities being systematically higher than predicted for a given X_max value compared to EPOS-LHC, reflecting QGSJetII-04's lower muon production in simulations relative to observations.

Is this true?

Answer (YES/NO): YES